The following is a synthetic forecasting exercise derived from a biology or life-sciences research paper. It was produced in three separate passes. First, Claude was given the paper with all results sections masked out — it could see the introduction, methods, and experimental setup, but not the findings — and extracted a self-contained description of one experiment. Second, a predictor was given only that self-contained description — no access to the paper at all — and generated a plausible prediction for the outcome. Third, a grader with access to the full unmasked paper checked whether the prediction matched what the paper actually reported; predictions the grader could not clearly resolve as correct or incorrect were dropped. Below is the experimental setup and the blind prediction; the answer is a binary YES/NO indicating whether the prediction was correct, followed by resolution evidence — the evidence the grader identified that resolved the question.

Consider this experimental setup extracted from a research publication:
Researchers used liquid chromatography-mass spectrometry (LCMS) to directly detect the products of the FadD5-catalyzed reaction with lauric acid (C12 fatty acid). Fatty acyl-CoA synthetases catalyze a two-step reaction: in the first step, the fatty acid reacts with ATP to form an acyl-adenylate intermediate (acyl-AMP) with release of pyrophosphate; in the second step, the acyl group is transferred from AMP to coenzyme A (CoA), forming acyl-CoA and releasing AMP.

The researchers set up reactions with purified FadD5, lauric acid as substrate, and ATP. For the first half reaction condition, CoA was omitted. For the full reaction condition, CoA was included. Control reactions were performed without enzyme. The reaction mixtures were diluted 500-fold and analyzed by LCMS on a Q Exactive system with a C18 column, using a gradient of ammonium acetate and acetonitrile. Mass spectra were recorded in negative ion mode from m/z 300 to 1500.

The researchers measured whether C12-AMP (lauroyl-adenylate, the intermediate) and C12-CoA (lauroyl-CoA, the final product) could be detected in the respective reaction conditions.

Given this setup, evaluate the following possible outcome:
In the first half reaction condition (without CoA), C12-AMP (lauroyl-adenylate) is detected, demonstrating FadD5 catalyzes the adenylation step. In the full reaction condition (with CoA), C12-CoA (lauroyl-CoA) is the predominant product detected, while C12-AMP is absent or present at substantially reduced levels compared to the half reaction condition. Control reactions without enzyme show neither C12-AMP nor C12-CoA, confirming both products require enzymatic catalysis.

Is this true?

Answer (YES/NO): NO